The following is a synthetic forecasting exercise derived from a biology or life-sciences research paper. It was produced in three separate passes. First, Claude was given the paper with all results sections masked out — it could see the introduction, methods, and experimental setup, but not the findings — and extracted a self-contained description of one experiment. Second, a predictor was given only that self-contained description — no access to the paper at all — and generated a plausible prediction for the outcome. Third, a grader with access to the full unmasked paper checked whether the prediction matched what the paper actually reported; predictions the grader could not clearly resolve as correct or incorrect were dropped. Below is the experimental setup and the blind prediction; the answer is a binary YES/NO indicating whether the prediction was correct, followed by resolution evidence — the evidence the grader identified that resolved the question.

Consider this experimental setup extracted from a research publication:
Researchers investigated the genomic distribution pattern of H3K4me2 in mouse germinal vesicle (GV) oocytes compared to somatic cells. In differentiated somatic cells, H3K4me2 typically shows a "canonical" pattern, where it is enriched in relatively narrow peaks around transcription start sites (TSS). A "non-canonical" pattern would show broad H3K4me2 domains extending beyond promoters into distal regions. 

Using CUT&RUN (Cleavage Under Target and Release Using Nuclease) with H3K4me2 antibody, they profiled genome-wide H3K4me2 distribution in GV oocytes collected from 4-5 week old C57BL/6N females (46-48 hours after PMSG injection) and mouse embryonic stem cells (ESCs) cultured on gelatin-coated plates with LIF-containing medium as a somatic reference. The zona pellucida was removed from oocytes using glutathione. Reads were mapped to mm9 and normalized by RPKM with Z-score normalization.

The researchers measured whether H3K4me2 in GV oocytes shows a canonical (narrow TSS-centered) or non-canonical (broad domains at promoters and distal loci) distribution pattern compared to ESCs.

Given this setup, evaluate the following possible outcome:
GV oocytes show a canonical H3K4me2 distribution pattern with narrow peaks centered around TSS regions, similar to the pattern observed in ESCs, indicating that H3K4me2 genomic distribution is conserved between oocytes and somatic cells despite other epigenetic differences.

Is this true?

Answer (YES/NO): NO